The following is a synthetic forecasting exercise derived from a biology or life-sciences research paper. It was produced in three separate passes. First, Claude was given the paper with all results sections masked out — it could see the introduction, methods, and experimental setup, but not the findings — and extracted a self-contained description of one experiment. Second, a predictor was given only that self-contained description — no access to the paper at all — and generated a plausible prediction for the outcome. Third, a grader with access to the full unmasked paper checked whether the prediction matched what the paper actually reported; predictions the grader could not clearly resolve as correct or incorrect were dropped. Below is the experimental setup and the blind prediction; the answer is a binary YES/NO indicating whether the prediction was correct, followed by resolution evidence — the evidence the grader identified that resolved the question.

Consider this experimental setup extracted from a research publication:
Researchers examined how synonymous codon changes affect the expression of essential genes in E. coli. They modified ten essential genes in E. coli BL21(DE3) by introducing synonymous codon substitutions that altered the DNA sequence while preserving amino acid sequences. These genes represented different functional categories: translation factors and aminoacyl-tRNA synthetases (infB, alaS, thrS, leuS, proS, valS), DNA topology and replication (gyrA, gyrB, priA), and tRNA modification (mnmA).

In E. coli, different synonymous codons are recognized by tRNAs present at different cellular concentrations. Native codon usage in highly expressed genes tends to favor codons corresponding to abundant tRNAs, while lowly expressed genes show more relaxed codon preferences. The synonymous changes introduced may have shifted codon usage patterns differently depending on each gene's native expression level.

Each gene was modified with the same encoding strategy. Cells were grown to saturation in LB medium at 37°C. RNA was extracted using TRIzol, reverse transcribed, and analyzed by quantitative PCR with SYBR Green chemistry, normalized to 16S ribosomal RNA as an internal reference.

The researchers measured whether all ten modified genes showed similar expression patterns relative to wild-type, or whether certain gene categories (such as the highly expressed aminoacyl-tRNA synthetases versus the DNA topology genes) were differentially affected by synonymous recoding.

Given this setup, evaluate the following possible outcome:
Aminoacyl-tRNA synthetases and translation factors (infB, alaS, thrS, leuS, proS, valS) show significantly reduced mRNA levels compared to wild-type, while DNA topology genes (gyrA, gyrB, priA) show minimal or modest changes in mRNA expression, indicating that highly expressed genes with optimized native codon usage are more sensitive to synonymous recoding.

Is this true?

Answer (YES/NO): NO